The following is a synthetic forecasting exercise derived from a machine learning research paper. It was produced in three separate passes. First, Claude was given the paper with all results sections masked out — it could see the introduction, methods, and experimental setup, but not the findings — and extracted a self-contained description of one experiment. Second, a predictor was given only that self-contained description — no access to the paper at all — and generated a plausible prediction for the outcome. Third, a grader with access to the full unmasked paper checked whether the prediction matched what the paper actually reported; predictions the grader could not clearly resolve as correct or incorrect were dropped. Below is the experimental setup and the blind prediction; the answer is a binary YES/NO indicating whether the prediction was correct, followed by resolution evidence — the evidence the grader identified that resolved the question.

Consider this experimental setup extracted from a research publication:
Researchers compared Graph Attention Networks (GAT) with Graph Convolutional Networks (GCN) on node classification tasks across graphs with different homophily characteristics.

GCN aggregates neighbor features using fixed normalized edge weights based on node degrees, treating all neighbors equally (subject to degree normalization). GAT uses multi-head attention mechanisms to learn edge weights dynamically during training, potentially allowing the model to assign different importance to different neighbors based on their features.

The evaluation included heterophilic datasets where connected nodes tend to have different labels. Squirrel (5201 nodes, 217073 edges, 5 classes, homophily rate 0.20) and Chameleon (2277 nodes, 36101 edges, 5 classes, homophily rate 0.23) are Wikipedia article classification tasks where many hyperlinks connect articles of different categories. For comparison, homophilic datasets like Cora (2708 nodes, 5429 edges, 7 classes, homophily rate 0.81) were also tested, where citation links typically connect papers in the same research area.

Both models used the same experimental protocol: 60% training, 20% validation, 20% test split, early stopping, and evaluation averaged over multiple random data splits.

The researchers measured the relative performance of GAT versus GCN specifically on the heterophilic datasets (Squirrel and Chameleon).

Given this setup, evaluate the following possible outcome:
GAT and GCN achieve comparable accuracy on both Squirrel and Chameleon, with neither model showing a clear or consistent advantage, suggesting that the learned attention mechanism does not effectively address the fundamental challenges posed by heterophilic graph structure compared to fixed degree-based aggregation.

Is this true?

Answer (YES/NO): NO